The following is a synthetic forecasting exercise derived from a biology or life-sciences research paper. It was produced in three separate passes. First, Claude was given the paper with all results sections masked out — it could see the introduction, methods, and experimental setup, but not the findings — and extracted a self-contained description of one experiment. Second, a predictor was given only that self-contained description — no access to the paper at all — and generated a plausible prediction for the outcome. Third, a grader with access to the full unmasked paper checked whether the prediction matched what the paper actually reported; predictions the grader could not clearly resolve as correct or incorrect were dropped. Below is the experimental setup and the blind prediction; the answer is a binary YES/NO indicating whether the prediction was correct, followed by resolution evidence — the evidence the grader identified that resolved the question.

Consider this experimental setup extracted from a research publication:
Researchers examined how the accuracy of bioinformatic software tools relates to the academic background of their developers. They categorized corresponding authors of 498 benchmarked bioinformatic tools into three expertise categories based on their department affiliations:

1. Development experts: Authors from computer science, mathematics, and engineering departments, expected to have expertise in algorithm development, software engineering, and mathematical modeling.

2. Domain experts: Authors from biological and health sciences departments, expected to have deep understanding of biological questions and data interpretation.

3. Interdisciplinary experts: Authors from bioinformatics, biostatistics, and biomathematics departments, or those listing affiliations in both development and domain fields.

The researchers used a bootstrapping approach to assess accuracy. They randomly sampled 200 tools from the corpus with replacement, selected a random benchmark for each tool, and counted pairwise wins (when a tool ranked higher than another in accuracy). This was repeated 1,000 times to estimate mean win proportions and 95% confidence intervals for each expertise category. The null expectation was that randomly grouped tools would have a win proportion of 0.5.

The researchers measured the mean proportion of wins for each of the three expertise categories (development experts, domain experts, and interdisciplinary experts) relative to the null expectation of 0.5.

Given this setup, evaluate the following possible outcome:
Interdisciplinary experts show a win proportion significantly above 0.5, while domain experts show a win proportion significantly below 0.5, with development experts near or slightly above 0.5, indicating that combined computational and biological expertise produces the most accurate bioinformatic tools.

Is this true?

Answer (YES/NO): NO